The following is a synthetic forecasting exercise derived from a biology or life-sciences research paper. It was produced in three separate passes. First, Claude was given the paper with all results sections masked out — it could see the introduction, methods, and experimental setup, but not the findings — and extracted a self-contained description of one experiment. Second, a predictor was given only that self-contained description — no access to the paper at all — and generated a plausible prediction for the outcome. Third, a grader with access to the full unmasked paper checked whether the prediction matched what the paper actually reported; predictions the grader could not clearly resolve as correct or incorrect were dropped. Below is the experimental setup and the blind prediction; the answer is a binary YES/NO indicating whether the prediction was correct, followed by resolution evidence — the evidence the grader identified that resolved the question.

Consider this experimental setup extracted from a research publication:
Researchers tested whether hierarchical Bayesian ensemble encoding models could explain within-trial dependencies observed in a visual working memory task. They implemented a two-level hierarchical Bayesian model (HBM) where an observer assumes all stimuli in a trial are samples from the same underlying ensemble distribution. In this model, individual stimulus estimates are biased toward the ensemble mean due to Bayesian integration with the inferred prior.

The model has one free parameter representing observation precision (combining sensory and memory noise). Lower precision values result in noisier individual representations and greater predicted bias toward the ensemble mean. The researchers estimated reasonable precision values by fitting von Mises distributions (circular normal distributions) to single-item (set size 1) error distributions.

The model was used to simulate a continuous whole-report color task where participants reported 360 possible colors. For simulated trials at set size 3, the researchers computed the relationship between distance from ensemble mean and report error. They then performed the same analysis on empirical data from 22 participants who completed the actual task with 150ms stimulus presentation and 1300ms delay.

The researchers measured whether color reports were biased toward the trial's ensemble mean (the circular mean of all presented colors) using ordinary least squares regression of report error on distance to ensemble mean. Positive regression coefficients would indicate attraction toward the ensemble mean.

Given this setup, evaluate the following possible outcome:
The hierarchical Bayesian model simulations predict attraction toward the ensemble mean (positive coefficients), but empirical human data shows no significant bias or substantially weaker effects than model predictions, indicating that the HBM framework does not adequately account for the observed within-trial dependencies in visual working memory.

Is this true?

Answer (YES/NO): YES